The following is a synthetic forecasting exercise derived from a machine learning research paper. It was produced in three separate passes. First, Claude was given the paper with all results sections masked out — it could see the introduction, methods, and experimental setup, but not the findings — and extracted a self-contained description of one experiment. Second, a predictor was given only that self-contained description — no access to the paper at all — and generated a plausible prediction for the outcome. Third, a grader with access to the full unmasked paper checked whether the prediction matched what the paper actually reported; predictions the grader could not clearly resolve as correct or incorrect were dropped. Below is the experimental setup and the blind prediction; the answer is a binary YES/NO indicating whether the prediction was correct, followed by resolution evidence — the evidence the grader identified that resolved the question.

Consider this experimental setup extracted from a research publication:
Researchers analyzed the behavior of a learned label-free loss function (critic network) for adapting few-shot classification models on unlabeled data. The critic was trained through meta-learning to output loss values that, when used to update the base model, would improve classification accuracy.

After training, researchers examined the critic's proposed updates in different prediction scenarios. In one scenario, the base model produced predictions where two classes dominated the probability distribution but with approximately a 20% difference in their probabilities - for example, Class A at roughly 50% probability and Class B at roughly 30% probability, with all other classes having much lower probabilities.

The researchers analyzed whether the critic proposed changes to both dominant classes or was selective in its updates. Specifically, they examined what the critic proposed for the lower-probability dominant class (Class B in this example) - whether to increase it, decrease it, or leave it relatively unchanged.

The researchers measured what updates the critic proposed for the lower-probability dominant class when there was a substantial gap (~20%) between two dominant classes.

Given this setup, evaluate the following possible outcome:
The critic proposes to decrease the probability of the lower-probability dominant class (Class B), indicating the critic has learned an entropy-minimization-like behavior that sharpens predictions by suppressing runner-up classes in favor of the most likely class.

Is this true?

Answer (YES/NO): NO